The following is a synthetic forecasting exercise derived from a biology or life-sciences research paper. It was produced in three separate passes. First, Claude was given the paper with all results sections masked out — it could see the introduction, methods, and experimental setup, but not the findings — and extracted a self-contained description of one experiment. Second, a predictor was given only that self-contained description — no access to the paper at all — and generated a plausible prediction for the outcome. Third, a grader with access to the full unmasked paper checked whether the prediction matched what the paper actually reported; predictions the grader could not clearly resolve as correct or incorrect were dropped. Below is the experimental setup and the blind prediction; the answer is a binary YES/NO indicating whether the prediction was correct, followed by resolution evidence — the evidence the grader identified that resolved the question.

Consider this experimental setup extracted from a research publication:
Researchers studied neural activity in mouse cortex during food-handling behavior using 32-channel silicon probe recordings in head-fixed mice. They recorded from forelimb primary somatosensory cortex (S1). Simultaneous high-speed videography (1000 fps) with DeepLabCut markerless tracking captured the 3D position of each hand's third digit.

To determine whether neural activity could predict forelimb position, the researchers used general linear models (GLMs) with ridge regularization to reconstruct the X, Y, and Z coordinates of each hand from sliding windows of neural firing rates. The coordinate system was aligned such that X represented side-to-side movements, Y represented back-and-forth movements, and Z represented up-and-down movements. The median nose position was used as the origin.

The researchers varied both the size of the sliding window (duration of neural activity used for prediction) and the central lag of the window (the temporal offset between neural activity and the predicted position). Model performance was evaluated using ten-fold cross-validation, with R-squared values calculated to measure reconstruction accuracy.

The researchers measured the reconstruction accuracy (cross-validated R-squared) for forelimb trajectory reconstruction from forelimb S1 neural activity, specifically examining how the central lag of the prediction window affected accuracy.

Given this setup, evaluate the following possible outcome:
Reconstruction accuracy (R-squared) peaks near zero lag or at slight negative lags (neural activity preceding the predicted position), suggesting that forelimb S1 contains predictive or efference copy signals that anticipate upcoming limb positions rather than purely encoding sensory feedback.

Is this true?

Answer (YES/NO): NO